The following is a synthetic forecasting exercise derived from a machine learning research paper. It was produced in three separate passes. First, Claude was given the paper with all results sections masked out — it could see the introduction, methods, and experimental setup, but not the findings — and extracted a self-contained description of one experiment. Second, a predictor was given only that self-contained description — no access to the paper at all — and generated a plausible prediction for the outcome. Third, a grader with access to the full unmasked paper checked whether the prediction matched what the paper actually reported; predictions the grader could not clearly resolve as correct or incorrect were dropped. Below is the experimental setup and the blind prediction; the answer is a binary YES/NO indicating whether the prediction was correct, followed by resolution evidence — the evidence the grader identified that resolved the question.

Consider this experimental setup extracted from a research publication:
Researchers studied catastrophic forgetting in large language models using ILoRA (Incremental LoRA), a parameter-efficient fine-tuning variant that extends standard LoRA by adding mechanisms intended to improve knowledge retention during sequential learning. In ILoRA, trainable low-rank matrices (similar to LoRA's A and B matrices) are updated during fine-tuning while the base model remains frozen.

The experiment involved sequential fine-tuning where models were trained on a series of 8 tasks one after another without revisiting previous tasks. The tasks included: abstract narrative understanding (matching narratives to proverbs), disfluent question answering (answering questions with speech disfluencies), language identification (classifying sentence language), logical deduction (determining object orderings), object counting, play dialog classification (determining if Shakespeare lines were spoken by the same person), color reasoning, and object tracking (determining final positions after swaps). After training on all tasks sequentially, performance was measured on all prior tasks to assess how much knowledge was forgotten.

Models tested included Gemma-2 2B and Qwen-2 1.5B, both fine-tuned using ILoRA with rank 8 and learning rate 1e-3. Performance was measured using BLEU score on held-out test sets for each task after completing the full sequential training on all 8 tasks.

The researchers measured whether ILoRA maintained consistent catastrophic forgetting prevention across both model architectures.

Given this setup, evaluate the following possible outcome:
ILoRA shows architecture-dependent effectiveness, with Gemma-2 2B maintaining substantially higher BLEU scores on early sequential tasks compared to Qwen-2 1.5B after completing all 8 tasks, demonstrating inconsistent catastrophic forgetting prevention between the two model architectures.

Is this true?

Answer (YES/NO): YES